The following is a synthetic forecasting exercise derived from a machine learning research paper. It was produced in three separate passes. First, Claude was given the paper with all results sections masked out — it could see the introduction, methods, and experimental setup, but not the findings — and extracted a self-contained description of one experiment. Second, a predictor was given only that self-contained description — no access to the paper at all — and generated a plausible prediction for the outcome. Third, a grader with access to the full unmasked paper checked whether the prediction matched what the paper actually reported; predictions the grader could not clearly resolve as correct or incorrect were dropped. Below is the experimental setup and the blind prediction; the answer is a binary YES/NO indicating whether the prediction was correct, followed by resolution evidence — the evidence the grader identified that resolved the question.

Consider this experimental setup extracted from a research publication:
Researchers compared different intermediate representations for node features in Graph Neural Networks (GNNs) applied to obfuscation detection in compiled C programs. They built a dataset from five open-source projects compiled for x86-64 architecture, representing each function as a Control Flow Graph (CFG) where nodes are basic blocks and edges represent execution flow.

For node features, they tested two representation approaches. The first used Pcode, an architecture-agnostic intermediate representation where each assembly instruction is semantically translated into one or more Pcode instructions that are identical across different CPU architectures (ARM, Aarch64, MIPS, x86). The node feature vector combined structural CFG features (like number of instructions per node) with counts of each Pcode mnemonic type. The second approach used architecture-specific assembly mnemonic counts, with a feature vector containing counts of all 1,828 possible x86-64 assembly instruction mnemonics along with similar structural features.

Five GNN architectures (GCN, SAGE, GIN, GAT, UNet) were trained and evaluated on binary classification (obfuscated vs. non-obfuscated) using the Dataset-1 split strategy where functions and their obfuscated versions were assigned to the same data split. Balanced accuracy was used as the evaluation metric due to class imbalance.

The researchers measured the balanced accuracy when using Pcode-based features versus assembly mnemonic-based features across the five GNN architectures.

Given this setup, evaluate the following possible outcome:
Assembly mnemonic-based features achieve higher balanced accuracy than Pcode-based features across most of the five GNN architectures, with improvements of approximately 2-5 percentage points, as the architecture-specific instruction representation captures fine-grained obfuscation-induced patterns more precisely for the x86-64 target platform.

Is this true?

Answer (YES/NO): NO